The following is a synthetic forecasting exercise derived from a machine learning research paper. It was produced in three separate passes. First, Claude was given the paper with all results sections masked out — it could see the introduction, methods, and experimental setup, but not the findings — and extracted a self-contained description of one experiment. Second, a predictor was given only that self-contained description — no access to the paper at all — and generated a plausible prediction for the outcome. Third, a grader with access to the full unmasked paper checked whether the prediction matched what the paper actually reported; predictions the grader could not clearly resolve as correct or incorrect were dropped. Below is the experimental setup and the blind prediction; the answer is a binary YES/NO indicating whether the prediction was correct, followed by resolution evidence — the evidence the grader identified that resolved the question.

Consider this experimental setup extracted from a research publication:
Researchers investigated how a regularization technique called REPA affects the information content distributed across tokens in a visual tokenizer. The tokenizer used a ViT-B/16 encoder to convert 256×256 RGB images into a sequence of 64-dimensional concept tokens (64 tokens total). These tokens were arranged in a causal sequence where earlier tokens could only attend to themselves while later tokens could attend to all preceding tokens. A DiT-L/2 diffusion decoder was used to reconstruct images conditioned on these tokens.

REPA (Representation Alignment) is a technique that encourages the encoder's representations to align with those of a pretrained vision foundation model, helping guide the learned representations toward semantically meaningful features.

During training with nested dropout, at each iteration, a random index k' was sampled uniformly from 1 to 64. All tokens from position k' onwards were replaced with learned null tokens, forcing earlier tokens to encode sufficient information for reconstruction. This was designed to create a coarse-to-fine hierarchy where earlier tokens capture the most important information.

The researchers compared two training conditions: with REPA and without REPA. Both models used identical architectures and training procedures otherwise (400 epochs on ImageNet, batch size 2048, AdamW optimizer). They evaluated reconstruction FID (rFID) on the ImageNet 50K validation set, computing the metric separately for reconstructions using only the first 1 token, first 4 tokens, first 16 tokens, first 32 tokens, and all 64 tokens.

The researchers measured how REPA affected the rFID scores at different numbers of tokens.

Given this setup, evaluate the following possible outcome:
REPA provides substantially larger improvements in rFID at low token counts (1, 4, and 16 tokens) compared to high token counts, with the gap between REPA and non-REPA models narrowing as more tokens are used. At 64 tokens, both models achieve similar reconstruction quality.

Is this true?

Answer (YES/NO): YES